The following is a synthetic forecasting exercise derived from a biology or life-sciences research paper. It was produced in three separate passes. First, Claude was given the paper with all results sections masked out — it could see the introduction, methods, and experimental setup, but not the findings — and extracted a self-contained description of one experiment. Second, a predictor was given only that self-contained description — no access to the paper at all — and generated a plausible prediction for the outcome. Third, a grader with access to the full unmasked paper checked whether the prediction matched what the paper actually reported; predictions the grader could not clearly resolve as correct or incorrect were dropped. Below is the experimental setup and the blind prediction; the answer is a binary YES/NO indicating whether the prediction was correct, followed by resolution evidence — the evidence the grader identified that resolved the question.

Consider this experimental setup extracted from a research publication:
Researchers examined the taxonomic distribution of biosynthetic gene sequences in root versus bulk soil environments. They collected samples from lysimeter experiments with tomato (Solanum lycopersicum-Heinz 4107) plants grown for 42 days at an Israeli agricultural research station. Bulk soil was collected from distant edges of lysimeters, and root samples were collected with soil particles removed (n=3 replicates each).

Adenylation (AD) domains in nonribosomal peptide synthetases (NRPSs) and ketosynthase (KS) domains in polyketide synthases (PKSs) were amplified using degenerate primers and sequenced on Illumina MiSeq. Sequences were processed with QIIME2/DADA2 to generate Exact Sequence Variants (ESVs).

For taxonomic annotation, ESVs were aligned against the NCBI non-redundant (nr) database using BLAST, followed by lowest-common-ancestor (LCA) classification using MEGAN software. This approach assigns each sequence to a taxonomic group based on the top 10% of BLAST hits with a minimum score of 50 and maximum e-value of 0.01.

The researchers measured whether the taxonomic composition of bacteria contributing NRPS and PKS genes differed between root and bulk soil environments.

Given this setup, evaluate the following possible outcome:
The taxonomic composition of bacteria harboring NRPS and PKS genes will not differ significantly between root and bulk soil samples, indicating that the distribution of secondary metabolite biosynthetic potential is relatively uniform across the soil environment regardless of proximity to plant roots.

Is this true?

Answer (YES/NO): NO